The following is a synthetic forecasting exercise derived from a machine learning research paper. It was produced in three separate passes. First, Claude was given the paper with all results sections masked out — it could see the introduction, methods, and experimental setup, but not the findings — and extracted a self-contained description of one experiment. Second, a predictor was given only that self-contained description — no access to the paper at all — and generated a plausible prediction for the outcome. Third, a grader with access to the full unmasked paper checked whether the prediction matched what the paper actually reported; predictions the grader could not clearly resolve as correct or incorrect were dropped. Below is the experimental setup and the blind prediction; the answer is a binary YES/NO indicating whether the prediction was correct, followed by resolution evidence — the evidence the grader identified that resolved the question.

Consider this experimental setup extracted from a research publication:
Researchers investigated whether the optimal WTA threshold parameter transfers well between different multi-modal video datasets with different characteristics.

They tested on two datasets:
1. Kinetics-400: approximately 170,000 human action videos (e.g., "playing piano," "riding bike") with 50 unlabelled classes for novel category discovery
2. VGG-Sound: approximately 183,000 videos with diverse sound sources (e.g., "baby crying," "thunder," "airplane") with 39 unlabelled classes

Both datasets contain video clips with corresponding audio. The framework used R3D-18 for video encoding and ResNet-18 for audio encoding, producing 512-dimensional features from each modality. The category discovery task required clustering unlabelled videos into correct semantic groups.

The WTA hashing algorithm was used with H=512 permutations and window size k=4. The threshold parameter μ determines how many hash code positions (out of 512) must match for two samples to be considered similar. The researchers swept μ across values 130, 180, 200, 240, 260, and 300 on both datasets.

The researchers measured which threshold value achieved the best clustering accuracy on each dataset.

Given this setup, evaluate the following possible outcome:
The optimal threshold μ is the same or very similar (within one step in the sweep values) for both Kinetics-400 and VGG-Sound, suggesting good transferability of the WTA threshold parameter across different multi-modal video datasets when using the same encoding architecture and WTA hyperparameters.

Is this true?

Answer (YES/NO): YES